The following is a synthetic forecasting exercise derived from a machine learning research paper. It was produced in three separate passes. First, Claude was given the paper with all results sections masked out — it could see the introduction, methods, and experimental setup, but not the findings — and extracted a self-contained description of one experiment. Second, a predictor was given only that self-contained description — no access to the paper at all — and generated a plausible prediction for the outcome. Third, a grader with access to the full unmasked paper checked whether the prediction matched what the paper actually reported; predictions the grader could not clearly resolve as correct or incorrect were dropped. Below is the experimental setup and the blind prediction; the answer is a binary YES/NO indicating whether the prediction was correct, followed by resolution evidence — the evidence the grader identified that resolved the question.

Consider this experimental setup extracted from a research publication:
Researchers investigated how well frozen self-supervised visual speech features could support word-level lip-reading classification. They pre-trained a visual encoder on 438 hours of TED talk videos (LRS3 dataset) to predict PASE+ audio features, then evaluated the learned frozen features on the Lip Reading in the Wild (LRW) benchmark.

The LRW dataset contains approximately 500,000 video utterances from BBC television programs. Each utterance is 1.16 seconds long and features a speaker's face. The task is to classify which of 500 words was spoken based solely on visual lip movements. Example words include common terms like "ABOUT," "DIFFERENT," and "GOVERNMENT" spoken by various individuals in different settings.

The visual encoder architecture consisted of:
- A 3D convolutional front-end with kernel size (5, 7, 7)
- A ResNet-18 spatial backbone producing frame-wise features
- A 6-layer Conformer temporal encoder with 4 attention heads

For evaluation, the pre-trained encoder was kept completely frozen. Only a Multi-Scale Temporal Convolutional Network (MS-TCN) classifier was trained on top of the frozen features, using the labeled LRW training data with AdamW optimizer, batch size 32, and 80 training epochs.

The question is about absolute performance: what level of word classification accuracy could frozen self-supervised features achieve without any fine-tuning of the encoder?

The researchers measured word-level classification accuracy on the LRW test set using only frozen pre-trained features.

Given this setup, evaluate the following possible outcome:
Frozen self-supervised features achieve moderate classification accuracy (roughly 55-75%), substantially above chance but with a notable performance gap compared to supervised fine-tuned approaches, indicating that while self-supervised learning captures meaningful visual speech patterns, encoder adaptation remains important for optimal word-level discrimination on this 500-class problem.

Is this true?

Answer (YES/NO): NO